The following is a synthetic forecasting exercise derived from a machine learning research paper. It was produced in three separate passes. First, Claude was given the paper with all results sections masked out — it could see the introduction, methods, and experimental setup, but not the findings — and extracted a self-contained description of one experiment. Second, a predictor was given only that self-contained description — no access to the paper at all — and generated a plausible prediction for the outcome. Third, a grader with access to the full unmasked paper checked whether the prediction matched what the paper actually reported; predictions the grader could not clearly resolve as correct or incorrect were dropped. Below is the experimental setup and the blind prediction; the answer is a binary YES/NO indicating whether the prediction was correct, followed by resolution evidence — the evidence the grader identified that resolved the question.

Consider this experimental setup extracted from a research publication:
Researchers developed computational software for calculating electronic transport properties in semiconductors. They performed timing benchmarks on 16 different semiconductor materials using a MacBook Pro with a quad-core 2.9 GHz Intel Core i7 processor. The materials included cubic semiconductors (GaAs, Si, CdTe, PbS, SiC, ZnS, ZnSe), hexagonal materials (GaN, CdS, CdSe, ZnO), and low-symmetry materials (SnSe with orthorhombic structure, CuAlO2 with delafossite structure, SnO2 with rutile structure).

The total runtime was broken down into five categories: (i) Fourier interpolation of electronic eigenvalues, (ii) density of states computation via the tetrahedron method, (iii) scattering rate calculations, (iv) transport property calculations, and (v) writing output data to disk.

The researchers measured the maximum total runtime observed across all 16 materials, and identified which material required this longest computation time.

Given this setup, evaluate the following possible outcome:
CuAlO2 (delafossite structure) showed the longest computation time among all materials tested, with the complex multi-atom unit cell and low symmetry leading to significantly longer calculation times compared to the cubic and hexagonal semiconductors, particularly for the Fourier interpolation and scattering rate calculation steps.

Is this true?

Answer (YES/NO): NO